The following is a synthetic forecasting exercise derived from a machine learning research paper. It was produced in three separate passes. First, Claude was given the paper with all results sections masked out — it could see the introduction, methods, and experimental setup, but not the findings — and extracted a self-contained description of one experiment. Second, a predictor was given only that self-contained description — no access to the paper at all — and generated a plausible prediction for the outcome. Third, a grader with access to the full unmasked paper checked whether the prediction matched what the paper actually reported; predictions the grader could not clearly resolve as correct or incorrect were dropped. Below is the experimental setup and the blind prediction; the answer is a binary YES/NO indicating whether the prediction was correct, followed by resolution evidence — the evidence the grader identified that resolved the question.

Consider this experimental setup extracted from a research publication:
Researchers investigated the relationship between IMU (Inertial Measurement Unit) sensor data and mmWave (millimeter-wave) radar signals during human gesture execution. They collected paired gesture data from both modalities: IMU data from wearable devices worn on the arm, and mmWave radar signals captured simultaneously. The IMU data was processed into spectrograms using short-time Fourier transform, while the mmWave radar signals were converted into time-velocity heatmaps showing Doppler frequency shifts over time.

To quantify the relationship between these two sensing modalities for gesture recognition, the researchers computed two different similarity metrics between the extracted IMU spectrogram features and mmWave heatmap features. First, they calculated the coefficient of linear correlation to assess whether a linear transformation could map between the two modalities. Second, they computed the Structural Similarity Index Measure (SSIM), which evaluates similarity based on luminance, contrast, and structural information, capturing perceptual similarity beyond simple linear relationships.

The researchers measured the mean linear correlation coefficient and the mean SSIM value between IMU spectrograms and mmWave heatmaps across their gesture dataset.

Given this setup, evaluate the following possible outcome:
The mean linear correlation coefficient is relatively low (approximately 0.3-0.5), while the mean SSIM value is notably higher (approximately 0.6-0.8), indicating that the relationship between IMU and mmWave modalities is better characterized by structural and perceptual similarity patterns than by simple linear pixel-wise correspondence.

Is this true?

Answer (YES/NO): NO